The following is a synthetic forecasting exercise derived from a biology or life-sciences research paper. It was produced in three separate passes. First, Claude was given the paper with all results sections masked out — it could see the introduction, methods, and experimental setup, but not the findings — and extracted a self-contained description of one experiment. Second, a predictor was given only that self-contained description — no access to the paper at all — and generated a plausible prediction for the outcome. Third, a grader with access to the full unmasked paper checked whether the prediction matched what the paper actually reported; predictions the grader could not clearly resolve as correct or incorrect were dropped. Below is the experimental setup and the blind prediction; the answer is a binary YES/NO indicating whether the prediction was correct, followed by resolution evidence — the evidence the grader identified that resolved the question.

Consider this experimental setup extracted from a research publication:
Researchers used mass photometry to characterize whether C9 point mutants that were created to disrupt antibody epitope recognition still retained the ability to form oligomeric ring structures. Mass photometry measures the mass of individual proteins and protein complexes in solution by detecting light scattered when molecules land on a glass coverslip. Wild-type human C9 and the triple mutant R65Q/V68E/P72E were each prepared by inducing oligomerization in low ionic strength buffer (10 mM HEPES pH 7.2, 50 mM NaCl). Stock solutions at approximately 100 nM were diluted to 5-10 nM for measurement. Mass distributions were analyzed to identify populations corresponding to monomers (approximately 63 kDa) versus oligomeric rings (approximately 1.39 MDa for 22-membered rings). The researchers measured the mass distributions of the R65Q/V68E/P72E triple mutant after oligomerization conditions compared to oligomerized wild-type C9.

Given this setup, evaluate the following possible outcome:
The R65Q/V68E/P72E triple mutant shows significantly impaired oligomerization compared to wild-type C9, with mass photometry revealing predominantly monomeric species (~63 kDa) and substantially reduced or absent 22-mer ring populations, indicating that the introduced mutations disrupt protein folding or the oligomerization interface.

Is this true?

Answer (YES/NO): NO